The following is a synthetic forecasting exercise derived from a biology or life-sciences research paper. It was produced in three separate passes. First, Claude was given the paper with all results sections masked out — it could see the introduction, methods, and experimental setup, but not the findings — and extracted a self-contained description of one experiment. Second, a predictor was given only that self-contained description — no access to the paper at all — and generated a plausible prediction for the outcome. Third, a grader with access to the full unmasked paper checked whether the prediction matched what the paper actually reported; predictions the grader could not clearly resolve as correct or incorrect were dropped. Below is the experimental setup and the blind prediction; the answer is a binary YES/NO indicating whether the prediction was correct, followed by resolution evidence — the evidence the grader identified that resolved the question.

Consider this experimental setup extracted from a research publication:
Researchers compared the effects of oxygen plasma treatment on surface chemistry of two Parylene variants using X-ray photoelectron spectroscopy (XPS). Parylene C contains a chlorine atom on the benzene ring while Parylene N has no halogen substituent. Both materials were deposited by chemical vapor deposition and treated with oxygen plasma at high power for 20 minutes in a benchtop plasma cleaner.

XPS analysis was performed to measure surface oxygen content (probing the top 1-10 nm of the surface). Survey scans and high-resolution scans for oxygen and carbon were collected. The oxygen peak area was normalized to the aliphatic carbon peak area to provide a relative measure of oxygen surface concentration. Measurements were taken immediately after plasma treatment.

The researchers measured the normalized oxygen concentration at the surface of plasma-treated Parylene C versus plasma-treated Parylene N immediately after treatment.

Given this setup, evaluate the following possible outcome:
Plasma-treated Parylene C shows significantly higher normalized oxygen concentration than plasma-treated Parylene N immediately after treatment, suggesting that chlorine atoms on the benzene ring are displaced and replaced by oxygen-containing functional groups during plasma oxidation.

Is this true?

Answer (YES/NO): YES